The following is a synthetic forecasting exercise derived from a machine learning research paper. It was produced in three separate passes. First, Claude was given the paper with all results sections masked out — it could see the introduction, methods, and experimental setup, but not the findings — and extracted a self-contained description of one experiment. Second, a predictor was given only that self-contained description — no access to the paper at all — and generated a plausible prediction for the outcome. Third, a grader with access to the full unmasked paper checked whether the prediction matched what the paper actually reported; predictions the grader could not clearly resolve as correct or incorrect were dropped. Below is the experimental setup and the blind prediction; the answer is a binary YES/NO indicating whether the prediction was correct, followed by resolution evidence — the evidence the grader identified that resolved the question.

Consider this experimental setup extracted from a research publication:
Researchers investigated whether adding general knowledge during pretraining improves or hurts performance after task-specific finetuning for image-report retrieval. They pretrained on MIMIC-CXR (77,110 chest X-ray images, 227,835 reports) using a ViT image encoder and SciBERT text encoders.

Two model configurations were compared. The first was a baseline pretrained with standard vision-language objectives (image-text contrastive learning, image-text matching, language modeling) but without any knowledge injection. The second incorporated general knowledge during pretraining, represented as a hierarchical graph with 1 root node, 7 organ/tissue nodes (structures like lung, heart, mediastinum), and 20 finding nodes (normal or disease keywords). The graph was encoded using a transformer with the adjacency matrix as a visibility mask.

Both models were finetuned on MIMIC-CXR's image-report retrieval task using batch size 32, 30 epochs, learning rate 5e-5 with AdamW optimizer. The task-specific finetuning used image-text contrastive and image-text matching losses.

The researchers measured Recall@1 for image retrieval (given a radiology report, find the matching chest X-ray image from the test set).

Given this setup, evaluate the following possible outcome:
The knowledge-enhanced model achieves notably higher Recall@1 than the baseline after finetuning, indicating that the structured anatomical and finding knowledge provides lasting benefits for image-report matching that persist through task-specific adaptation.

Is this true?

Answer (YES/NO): NO